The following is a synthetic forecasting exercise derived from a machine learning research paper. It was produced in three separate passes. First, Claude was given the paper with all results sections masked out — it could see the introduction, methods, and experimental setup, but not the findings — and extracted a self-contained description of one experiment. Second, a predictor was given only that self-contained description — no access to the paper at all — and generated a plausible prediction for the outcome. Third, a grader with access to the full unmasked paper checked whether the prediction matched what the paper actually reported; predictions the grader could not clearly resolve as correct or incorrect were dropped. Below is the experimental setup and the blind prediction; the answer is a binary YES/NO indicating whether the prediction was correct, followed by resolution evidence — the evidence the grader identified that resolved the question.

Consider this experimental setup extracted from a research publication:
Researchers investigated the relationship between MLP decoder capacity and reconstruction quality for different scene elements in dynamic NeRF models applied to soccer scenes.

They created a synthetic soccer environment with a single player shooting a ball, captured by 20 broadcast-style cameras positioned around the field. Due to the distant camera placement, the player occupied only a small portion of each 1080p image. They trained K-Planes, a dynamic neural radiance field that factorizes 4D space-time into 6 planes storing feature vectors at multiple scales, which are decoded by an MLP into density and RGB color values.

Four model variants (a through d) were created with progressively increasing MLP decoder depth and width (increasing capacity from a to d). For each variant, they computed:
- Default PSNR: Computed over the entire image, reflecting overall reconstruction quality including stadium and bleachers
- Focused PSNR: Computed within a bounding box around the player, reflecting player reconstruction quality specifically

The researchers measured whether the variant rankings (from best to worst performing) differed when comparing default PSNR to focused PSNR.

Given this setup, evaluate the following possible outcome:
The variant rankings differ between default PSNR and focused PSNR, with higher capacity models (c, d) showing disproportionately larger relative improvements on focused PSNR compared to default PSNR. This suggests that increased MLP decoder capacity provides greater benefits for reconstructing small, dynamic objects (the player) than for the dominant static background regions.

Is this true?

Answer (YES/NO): NO